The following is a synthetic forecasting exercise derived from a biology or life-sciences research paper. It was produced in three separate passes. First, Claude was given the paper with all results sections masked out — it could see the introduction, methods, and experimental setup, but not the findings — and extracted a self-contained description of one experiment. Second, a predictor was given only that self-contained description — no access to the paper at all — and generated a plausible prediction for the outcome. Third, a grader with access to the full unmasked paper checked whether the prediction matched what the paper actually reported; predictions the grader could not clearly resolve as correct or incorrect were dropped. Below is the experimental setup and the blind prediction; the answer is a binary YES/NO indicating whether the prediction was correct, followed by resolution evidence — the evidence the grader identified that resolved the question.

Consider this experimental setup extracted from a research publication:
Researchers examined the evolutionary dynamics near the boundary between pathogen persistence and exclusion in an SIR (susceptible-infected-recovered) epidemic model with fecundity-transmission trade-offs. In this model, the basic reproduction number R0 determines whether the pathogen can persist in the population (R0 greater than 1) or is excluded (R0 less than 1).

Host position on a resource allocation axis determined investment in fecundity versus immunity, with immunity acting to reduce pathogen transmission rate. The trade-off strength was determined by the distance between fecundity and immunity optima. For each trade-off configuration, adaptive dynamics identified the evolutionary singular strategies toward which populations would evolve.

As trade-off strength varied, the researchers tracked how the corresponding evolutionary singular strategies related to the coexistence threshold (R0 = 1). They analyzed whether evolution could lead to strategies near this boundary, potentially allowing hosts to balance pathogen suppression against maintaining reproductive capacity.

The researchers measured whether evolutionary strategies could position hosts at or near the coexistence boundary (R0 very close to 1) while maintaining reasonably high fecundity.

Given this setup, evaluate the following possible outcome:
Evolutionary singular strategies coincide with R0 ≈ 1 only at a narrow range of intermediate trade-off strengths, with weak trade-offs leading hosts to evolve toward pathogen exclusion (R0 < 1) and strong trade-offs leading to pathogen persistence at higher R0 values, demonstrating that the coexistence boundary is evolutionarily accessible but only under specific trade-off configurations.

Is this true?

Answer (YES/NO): YES